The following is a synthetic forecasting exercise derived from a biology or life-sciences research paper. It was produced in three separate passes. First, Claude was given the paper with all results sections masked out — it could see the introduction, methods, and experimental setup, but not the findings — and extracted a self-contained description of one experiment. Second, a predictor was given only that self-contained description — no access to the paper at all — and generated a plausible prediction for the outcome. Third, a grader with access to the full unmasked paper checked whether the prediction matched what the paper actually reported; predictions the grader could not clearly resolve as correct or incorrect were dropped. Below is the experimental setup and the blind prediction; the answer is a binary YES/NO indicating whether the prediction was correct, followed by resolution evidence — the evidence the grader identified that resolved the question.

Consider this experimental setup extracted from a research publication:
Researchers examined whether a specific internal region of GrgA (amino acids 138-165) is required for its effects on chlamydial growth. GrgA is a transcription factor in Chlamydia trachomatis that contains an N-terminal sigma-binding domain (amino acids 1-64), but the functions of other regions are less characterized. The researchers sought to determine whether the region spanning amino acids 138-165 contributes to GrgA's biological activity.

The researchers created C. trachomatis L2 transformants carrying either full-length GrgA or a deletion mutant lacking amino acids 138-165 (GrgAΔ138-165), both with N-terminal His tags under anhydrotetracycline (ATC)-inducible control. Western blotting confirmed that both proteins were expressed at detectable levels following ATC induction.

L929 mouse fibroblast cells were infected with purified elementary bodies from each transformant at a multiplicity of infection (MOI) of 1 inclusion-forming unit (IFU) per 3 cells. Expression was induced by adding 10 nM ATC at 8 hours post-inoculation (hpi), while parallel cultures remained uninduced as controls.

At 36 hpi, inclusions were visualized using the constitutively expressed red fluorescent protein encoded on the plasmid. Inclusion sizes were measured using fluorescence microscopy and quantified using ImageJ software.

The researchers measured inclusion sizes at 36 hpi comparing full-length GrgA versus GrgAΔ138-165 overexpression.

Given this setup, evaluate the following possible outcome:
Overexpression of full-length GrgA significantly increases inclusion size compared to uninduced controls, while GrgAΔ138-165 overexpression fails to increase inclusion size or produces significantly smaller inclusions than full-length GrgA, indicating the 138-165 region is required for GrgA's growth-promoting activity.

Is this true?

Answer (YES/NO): NO